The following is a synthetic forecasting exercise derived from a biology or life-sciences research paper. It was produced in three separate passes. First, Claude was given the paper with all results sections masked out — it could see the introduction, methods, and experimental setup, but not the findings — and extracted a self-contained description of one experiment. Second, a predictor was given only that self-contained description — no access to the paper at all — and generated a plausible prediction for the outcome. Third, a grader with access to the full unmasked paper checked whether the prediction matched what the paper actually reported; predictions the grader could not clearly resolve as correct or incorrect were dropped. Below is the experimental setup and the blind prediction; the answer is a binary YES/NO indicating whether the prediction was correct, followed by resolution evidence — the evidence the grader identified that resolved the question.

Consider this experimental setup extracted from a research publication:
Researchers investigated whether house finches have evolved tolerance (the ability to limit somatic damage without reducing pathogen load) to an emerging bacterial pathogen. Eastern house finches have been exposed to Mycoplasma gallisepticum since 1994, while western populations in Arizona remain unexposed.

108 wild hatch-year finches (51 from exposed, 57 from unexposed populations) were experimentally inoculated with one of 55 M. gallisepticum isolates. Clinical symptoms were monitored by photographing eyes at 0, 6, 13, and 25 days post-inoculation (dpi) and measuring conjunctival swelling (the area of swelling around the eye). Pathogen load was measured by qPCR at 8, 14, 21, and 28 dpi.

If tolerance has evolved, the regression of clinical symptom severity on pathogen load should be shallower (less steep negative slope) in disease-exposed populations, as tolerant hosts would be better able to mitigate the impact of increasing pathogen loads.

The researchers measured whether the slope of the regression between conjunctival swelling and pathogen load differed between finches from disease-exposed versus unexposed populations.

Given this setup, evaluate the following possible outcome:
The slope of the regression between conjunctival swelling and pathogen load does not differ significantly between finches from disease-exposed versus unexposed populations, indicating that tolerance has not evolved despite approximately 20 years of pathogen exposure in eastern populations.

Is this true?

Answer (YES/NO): YES